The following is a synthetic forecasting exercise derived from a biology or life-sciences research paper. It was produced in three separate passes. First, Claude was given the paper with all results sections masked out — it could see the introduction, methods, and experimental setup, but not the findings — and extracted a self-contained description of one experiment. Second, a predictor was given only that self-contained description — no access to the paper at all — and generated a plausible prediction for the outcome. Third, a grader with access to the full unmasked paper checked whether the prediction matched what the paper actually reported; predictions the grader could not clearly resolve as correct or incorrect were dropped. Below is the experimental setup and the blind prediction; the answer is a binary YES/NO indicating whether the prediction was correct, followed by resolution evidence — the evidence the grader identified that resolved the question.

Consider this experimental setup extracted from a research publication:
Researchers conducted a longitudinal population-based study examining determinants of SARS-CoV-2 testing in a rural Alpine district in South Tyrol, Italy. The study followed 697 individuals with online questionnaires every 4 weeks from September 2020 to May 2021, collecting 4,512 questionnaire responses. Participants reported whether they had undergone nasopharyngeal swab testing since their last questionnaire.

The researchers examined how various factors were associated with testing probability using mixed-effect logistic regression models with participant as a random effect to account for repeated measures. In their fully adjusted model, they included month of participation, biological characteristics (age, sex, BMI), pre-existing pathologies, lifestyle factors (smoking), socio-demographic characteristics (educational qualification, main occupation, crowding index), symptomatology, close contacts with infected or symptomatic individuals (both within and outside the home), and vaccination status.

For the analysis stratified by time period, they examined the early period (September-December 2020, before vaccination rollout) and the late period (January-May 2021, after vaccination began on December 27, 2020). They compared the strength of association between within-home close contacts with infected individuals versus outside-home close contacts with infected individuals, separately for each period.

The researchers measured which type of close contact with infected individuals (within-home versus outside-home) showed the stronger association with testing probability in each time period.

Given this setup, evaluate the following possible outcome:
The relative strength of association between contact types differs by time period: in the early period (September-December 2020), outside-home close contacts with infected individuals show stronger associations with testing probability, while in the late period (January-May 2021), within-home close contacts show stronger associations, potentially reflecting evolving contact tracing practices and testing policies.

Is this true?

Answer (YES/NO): NO